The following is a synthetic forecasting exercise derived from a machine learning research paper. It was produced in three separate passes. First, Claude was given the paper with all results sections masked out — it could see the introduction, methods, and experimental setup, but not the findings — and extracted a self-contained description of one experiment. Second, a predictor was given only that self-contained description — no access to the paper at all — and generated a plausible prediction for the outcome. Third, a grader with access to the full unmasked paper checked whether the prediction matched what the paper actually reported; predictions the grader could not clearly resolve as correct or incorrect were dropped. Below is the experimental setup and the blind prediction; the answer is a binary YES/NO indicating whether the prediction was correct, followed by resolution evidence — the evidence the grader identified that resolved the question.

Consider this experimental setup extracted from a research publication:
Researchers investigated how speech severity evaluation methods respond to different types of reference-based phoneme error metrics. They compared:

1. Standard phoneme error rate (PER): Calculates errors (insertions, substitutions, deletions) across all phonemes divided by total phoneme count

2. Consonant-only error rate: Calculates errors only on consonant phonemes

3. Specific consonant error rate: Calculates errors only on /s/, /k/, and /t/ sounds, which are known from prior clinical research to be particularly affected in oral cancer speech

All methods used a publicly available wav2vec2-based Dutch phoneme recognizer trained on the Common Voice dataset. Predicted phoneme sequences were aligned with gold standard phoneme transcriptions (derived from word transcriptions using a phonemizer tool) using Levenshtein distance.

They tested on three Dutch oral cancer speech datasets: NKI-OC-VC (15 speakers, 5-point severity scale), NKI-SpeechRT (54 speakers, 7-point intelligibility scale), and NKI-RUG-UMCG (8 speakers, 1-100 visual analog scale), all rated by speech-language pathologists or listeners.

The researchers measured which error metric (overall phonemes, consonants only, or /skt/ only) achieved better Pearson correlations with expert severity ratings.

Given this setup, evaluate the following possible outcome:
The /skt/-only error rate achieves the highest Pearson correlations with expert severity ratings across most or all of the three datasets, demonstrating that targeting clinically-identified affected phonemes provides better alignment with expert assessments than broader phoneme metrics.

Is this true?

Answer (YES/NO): YES